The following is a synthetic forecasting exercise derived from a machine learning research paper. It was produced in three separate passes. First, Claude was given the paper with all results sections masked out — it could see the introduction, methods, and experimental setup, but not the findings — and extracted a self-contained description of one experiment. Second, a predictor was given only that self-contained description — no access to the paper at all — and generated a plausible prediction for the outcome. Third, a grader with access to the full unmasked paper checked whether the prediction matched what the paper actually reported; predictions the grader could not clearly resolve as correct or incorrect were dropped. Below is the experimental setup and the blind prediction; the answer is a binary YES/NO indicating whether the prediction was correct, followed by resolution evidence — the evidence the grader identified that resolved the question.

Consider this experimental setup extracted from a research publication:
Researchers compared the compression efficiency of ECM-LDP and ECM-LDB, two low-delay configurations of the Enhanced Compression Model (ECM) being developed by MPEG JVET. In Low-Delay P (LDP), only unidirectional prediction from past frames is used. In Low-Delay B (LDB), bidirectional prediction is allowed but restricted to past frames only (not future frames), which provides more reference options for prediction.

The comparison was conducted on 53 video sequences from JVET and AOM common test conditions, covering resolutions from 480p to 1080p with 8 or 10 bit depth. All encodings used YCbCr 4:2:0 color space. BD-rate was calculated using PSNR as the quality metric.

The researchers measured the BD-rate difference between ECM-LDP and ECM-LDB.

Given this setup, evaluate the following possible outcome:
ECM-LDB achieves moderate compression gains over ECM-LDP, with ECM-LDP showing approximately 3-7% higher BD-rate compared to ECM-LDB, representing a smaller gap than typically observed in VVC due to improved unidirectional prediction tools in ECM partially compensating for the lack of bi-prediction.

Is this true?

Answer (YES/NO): NO